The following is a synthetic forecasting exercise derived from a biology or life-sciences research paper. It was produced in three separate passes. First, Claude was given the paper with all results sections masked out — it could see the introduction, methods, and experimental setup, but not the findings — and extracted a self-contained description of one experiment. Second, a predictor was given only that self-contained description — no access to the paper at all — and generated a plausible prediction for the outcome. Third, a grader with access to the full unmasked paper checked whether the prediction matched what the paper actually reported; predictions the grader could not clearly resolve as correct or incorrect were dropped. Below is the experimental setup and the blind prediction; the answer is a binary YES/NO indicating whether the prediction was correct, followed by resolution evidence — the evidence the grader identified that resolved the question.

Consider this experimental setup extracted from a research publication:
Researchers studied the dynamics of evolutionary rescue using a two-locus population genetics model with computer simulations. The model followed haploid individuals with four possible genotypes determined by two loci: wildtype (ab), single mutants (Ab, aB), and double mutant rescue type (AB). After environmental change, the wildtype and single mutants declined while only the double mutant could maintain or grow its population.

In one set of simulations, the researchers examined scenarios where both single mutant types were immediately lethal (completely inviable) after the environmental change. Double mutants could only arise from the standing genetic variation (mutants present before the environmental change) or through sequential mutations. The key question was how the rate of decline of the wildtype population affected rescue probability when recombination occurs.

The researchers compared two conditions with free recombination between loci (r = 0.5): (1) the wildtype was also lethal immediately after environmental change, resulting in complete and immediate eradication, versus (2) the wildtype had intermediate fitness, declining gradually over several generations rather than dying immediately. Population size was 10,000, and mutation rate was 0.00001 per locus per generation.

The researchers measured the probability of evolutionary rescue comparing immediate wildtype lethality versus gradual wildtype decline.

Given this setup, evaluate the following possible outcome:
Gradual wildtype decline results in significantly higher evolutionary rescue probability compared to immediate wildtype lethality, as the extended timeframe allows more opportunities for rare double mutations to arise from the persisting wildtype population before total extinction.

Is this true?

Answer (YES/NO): NO